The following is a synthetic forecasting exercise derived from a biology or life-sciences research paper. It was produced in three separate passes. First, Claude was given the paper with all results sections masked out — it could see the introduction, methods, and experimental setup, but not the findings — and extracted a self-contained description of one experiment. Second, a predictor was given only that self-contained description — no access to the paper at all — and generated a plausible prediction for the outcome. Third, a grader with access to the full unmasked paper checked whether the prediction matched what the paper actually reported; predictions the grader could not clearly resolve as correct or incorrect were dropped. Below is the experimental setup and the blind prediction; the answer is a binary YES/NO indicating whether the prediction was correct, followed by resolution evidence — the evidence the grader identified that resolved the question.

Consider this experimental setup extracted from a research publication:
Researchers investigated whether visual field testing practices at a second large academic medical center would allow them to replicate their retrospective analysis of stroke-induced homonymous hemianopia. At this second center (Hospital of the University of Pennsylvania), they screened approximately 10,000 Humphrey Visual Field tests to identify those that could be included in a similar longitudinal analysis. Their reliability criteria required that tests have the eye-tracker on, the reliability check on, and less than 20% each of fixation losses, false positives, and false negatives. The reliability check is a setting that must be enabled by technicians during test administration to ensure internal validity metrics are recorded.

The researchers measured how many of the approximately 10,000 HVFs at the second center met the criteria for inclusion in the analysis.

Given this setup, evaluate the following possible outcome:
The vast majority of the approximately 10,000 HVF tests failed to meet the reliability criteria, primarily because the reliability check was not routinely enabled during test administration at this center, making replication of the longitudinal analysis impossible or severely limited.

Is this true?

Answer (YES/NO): YES